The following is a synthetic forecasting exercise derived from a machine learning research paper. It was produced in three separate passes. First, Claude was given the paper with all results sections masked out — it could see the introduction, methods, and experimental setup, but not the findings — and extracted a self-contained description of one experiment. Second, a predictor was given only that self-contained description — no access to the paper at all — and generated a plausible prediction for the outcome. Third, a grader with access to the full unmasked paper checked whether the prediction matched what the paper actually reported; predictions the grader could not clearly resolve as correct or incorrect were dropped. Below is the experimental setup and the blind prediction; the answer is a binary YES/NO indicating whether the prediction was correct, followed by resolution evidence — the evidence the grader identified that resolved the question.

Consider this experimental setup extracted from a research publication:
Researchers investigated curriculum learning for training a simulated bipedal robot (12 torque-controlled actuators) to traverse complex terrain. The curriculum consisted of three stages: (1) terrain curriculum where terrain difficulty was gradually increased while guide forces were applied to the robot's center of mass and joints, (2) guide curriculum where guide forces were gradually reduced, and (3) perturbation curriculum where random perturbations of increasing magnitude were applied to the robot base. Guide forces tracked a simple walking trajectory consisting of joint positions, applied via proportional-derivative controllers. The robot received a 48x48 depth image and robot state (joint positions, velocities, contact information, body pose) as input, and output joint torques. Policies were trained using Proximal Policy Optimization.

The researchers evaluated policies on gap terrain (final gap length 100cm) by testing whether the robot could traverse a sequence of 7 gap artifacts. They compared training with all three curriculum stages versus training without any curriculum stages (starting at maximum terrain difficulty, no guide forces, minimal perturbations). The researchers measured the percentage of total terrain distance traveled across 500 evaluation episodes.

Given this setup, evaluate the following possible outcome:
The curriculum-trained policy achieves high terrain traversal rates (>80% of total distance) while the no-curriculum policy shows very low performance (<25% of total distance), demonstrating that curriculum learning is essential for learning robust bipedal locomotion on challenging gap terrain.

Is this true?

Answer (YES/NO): NO